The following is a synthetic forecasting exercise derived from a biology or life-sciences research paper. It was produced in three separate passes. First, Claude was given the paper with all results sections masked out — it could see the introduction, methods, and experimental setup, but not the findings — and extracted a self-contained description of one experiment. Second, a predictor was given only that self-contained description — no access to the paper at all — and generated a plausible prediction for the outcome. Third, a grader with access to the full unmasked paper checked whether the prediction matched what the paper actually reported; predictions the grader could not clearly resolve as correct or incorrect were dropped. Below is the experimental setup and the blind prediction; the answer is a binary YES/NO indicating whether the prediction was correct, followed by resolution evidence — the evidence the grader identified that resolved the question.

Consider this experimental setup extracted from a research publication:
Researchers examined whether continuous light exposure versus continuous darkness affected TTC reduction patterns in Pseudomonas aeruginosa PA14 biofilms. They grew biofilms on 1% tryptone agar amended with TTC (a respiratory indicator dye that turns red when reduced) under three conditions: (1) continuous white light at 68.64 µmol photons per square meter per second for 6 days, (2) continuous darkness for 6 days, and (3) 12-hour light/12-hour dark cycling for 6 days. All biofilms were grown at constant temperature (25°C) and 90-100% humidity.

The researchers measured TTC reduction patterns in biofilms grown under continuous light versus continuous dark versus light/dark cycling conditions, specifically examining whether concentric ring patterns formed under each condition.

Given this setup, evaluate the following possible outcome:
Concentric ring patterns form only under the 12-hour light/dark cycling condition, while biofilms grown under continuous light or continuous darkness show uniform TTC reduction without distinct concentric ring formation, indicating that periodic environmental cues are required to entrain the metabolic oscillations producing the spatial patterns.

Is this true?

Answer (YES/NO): YES